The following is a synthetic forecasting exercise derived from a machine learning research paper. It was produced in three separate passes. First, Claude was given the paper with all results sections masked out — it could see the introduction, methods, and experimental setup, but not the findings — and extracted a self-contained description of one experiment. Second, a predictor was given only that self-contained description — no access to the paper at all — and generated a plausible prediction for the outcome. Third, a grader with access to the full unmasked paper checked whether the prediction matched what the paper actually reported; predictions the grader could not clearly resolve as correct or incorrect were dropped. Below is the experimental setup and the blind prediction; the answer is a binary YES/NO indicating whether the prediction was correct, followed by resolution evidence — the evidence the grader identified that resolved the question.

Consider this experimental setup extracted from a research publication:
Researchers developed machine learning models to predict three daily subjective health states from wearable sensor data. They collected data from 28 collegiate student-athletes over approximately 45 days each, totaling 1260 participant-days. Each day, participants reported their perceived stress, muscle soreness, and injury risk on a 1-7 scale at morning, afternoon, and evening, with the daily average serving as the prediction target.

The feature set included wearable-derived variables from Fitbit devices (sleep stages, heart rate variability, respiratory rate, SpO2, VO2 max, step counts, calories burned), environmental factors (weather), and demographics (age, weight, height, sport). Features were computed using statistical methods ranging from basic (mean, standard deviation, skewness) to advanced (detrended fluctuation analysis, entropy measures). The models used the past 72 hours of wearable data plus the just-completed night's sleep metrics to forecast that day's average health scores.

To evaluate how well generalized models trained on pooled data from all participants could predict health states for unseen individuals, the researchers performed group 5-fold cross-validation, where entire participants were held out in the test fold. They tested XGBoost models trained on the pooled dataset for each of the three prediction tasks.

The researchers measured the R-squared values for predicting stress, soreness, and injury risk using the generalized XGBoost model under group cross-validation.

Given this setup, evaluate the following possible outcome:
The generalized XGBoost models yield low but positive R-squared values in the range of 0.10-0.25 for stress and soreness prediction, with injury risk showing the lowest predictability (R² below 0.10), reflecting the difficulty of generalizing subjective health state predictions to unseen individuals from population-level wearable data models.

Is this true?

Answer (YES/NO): NO